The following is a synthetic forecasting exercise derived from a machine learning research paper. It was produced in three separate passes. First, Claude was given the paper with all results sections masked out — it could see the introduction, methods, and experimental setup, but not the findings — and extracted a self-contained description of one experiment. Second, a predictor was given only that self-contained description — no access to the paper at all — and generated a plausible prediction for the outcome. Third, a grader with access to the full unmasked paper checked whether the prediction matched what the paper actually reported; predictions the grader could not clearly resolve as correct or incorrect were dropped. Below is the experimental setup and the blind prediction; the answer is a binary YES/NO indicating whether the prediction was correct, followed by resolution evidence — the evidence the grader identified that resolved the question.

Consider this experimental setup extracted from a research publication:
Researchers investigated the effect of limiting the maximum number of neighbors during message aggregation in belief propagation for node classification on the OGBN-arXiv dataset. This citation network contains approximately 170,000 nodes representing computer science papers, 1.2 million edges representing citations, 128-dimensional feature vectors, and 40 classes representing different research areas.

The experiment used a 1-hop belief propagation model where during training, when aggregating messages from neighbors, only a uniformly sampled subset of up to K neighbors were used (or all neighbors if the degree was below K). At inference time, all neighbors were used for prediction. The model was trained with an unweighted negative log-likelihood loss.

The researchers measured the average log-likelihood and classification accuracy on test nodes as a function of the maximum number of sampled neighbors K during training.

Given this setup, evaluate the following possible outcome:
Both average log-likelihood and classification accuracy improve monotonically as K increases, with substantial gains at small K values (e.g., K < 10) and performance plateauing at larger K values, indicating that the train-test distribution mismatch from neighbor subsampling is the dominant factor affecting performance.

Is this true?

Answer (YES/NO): NO